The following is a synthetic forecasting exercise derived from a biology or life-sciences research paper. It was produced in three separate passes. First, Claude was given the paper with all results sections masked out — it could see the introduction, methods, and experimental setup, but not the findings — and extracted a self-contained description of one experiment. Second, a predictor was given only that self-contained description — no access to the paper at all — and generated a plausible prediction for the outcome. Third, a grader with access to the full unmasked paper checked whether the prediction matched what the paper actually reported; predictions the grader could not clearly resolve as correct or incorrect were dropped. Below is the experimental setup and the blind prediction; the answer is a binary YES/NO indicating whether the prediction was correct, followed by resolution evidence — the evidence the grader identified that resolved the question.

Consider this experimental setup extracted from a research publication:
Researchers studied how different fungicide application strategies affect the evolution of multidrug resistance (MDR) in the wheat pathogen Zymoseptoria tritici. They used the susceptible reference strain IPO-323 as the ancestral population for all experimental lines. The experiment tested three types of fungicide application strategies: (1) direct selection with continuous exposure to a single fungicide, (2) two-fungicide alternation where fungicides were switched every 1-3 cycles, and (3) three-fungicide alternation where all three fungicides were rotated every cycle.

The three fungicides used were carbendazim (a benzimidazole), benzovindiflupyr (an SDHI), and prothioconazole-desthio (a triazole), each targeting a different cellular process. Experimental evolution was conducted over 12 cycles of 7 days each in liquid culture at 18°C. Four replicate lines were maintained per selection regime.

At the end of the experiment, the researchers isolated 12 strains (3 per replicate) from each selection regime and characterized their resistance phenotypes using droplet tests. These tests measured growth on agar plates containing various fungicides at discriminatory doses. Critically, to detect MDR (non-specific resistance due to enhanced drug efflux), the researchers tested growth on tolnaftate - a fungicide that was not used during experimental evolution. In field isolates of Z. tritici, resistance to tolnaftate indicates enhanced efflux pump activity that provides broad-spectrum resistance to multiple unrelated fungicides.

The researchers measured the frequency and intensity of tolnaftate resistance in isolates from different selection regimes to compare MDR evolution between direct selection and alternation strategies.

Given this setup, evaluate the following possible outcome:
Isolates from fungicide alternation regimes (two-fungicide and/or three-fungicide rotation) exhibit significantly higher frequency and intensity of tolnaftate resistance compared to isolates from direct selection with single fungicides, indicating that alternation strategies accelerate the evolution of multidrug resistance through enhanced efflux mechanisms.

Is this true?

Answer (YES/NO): YES